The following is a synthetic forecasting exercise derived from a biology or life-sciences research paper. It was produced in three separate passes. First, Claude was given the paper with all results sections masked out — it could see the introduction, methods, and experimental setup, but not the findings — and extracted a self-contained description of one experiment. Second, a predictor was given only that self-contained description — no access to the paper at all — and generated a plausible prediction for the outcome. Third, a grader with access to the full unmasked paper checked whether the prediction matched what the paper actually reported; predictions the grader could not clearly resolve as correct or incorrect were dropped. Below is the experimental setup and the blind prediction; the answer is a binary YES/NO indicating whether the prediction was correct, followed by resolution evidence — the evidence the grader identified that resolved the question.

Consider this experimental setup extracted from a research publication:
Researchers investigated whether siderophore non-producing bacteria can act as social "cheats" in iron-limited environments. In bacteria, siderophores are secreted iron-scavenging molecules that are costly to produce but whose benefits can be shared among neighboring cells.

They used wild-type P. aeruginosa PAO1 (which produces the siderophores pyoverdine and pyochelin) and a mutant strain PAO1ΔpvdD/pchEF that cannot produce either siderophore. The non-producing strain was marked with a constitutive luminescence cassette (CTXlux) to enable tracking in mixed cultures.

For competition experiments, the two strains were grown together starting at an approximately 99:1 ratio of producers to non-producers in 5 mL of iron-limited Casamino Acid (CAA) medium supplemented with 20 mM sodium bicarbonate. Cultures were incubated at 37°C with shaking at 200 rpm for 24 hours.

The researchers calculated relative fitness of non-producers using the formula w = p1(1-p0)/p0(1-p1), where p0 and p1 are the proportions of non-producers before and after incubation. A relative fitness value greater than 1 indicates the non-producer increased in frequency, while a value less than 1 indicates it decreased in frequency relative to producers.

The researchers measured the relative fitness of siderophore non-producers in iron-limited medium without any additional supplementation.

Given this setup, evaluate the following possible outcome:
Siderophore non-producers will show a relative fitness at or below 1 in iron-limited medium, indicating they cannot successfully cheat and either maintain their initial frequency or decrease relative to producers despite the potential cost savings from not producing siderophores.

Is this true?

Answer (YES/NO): NO